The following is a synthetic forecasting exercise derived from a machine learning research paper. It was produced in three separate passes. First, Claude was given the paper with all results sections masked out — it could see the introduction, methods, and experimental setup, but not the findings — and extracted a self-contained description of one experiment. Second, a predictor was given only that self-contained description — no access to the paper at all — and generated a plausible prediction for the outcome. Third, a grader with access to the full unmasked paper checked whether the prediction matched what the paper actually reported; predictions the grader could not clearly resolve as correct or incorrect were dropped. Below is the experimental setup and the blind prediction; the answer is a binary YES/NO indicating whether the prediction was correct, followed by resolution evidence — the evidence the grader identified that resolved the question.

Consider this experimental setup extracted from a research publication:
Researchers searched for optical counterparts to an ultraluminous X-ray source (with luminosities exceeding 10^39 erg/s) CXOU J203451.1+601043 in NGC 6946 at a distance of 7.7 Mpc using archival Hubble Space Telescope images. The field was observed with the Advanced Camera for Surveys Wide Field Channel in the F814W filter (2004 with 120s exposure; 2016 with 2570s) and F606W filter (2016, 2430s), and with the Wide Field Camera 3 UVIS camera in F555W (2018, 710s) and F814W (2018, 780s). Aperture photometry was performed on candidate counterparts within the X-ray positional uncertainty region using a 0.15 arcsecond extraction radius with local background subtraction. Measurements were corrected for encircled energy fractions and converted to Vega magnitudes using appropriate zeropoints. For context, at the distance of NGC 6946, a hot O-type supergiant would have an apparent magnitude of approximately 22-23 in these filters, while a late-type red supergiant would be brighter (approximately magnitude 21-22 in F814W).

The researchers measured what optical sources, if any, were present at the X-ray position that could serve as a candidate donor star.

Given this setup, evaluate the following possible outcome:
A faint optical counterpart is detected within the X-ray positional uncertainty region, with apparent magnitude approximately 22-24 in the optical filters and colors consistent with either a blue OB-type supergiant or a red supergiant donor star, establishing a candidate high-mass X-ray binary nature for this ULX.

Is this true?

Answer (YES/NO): NO